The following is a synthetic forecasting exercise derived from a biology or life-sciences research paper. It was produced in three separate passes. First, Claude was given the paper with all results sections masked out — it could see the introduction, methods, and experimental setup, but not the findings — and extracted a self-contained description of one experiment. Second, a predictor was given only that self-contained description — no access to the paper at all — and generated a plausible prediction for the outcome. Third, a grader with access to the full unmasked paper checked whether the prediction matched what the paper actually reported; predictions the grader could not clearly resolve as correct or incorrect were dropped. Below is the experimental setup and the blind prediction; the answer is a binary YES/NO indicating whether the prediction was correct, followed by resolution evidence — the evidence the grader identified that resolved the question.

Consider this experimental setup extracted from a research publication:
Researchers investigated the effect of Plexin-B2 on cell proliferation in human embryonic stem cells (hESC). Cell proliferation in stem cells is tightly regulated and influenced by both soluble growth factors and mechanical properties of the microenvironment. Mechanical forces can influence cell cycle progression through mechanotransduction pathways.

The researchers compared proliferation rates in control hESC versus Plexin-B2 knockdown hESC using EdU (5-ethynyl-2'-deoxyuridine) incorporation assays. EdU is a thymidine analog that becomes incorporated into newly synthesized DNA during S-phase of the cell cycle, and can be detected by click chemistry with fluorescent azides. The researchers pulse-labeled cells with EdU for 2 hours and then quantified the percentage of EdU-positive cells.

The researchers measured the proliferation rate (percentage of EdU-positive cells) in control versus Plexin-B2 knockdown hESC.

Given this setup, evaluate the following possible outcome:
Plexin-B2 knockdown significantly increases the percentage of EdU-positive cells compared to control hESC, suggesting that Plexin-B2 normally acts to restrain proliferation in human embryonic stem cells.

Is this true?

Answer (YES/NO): NO